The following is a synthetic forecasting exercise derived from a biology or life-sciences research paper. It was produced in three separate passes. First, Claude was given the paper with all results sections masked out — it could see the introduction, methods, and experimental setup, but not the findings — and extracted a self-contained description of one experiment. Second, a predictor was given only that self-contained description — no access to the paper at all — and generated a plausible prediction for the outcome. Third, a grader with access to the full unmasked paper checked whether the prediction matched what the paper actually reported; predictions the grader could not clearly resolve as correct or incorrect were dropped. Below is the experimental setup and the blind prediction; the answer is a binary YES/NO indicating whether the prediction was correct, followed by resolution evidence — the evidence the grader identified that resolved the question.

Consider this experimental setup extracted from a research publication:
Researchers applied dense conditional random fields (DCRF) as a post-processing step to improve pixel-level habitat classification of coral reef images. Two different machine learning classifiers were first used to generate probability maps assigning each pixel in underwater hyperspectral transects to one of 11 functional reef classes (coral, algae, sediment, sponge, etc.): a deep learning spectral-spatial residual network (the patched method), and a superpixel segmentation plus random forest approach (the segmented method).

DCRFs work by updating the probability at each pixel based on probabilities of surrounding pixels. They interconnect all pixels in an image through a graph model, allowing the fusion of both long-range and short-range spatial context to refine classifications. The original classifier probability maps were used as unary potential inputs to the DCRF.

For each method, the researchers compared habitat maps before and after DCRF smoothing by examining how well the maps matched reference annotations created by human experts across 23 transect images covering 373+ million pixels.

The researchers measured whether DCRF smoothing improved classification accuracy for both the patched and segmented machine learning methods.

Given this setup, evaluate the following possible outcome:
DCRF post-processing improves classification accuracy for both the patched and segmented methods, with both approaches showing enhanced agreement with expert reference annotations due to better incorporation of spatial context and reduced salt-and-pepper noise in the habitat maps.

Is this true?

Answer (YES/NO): YES